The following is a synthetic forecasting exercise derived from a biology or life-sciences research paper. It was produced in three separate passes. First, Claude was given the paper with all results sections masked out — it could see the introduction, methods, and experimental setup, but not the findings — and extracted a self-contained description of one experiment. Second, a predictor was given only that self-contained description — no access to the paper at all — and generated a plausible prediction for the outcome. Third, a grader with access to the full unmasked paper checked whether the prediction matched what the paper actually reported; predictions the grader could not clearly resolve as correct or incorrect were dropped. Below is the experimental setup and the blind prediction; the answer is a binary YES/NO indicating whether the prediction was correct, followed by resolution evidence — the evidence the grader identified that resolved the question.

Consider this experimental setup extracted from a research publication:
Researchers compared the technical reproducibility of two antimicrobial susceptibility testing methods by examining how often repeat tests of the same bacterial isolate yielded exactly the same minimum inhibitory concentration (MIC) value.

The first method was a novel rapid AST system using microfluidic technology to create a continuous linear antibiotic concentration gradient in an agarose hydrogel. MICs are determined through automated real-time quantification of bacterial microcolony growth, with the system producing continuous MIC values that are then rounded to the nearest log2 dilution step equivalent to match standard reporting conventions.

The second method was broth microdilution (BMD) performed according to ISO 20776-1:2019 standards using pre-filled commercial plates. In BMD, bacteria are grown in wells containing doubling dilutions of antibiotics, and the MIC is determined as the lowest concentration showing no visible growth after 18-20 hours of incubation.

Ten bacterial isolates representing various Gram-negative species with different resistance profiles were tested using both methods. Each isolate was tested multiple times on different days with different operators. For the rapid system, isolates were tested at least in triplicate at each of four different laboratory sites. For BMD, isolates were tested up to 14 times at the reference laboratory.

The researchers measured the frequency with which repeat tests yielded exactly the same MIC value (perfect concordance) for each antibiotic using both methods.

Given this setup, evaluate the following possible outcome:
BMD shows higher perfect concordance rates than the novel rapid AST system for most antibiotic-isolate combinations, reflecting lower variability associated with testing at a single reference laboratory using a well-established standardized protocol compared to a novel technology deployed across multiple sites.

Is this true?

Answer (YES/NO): NO